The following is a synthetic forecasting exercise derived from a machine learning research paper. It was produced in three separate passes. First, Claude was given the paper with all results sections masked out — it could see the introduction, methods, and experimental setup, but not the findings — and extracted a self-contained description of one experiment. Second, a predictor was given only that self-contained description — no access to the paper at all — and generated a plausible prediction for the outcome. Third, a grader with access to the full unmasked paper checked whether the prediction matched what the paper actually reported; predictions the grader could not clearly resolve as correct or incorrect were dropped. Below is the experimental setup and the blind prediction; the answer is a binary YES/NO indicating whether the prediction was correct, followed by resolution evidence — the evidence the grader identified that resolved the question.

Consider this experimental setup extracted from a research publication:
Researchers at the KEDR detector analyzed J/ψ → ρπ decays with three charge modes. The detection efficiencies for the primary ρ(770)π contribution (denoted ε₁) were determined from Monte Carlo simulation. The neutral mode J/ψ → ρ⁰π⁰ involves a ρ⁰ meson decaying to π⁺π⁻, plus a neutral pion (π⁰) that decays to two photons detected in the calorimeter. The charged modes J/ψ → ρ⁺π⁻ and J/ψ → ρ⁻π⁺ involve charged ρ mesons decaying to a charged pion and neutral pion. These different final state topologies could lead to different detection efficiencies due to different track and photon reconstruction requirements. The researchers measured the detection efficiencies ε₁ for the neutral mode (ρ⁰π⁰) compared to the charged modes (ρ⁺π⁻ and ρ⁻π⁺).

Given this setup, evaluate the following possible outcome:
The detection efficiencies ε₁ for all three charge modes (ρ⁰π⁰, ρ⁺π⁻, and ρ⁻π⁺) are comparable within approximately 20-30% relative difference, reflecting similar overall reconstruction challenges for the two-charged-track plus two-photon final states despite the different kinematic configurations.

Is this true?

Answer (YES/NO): YES